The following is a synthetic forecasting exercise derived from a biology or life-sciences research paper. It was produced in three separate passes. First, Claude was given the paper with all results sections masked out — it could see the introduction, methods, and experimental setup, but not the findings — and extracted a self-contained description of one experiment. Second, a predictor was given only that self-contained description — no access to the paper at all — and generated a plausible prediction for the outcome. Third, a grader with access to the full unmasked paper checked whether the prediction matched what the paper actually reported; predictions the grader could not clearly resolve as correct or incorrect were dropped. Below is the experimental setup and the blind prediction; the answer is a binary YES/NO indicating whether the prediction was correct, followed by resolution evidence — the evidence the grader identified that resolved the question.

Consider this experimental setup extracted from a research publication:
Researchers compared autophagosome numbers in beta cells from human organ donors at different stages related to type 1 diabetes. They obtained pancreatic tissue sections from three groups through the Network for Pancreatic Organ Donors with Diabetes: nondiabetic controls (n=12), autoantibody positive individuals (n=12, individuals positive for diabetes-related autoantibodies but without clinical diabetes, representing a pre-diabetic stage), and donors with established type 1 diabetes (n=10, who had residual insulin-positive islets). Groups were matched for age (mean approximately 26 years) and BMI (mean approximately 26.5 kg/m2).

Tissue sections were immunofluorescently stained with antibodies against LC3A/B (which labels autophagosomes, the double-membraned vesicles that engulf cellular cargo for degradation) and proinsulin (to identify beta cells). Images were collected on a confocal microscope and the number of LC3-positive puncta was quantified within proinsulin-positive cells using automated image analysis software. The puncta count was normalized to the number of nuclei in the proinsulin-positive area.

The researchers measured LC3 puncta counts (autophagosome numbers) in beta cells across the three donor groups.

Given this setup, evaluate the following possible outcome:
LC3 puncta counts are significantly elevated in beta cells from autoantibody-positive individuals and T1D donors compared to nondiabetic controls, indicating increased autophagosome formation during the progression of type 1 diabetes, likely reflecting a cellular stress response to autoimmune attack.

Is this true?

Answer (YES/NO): NO